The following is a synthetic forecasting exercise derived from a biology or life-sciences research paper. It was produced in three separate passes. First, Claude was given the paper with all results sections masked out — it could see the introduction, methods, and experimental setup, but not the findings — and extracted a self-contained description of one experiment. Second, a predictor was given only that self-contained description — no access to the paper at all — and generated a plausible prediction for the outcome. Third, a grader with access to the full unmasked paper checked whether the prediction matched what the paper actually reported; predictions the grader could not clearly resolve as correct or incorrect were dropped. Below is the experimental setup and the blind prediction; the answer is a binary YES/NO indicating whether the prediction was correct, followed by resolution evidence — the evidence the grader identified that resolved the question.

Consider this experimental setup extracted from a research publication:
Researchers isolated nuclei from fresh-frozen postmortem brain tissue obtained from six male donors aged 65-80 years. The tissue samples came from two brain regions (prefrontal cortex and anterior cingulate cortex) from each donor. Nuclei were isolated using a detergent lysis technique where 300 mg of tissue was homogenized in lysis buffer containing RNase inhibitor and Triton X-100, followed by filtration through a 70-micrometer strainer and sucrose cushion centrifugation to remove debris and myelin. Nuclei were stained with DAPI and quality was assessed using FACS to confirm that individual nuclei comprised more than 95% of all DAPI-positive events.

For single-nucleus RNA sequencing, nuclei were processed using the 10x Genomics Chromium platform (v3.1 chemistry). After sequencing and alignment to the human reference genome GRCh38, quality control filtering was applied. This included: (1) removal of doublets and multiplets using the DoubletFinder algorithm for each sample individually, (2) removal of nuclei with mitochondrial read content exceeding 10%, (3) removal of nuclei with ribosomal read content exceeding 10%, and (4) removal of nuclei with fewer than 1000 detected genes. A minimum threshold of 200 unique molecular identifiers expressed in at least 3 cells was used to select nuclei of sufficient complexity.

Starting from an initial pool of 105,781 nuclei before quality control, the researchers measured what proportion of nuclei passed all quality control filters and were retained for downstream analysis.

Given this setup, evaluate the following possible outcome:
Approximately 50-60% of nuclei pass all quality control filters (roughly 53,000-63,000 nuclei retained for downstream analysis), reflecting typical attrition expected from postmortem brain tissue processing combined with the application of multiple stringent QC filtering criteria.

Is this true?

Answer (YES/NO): NO